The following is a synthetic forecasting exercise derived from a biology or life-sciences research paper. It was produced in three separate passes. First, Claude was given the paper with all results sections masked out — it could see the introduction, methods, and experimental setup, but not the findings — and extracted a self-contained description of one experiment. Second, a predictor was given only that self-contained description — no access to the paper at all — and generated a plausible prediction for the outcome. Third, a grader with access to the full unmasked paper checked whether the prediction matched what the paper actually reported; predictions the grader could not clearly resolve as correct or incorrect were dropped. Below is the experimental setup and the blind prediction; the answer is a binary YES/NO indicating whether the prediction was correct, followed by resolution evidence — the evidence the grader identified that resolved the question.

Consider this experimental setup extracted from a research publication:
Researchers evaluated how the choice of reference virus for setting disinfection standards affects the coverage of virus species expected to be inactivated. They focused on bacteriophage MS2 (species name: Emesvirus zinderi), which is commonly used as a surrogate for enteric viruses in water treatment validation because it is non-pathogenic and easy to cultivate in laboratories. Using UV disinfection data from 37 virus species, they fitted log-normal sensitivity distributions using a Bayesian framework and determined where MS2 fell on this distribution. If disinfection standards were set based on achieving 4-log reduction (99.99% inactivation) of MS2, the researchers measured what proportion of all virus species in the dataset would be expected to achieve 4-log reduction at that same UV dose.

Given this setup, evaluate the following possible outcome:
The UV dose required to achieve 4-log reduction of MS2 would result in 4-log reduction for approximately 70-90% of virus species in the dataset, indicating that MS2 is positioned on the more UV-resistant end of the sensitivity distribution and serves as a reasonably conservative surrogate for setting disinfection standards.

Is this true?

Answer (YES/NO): NO